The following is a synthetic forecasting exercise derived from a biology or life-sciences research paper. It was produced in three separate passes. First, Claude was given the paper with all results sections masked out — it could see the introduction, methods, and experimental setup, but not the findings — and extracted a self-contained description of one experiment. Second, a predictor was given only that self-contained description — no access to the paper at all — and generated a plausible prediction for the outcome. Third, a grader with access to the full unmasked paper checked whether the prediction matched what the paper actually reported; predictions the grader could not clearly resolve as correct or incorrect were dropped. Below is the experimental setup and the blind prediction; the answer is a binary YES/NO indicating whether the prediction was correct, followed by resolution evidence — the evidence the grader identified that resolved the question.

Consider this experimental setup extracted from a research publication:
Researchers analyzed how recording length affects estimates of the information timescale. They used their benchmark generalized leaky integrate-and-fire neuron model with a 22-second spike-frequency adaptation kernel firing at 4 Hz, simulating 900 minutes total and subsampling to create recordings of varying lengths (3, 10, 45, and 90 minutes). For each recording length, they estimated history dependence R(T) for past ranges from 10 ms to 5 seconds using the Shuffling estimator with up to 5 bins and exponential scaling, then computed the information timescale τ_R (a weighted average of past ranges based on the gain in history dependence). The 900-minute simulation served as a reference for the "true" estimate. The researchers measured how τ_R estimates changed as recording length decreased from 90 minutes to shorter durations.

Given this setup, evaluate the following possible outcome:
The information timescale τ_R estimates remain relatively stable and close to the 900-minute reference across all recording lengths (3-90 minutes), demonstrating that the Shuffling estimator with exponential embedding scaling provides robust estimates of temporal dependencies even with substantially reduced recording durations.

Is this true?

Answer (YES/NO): NO